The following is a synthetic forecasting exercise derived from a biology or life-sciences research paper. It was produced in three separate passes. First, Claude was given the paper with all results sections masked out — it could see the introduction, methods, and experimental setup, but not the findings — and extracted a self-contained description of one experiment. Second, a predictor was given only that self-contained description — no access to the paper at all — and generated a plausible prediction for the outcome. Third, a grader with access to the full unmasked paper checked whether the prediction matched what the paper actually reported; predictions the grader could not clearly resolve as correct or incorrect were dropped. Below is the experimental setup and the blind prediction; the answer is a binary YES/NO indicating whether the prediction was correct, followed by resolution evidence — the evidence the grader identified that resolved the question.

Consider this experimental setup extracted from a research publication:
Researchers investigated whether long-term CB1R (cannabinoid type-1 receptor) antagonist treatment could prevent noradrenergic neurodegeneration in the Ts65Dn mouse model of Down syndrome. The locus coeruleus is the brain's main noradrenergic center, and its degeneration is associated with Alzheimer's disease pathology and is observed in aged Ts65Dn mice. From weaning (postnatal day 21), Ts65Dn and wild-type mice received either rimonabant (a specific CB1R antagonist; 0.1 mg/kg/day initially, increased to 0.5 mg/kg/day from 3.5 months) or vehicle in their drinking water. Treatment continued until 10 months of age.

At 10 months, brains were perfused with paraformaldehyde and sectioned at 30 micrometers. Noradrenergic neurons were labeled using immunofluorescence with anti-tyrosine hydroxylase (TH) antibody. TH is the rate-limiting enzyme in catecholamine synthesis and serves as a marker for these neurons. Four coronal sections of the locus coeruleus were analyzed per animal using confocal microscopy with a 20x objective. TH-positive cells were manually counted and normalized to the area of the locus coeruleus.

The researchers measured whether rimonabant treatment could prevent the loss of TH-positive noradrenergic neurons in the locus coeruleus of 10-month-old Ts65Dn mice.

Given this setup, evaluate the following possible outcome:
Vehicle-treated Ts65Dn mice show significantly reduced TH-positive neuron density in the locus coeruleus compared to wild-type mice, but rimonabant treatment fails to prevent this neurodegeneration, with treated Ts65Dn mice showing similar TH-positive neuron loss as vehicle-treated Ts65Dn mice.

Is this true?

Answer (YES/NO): YES